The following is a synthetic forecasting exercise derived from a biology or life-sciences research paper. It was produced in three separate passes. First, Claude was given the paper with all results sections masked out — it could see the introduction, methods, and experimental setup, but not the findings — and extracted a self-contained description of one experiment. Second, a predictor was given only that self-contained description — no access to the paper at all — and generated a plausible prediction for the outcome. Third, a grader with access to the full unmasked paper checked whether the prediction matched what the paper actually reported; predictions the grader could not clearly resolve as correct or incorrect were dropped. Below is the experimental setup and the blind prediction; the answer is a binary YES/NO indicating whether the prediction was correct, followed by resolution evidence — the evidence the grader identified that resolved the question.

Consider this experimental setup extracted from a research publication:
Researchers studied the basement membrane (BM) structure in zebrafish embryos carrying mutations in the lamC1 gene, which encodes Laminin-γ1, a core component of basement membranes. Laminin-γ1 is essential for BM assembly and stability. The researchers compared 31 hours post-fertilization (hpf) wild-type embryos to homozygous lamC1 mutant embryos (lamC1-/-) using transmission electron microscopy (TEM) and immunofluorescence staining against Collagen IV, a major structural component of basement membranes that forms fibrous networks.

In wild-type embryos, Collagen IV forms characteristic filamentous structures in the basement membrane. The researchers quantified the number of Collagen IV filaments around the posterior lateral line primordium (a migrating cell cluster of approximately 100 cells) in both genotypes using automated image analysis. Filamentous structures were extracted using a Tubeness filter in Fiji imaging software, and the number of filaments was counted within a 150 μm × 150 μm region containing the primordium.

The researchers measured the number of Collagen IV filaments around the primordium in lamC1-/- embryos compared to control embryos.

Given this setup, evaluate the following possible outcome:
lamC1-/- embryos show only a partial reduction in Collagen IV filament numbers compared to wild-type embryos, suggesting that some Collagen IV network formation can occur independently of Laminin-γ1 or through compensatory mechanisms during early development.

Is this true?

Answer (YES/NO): NO